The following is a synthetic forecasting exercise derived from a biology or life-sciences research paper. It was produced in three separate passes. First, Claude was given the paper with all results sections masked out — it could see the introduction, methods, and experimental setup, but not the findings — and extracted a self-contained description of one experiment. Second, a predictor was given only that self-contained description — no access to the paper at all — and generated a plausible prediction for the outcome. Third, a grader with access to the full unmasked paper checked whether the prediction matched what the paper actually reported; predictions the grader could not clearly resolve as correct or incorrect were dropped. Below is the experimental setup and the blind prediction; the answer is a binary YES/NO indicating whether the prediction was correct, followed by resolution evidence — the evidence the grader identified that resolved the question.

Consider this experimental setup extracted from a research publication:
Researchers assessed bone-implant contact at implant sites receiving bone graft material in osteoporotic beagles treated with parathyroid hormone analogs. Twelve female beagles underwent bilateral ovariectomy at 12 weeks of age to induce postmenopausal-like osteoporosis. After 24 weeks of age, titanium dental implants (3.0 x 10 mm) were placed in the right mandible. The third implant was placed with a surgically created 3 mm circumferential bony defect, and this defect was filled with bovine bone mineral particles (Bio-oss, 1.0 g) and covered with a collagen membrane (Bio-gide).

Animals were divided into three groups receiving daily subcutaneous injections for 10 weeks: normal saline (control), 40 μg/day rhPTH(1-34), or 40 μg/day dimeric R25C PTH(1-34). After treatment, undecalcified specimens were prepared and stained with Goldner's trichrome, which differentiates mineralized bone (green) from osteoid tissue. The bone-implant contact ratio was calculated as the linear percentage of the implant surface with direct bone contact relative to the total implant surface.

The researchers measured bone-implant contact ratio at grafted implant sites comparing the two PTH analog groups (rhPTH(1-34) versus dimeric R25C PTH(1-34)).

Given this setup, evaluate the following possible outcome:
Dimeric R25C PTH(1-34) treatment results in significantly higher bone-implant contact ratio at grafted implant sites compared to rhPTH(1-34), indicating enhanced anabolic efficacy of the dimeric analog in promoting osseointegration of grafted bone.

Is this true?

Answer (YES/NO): NO